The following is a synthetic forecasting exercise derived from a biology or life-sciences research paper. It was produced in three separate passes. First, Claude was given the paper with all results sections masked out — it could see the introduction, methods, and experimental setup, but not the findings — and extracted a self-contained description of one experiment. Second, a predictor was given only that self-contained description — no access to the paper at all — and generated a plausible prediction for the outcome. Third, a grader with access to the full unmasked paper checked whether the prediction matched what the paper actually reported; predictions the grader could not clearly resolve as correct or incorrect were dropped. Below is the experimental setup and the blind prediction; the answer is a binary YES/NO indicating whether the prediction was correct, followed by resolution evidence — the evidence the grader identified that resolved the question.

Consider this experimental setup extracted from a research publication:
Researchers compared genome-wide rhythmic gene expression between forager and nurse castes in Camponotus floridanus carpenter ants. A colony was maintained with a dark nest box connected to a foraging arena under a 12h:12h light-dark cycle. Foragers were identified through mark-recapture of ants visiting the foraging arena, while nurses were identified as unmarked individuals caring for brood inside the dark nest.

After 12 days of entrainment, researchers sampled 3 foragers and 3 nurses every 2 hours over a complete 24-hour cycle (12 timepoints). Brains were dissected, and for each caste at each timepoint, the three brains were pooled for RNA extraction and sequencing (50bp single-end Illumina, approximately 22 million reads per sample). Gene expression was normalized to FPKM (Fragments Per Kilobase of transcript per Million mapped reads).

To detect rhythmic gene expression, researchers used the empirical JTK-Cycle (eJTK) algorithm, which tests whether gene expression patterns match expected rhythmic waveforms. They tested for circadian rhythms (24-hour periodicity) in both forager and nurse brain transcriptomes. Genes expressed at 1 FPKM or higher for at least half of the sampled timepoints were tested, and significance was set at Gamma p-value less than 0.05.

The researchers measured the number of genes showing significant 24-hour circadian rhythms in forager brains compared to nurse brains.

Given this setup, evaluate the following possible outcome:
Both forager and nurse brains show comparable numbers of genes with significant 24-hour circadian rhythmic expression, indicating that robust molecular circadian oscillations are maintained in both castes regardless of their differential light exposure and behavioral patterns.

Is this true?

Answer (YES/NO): NO